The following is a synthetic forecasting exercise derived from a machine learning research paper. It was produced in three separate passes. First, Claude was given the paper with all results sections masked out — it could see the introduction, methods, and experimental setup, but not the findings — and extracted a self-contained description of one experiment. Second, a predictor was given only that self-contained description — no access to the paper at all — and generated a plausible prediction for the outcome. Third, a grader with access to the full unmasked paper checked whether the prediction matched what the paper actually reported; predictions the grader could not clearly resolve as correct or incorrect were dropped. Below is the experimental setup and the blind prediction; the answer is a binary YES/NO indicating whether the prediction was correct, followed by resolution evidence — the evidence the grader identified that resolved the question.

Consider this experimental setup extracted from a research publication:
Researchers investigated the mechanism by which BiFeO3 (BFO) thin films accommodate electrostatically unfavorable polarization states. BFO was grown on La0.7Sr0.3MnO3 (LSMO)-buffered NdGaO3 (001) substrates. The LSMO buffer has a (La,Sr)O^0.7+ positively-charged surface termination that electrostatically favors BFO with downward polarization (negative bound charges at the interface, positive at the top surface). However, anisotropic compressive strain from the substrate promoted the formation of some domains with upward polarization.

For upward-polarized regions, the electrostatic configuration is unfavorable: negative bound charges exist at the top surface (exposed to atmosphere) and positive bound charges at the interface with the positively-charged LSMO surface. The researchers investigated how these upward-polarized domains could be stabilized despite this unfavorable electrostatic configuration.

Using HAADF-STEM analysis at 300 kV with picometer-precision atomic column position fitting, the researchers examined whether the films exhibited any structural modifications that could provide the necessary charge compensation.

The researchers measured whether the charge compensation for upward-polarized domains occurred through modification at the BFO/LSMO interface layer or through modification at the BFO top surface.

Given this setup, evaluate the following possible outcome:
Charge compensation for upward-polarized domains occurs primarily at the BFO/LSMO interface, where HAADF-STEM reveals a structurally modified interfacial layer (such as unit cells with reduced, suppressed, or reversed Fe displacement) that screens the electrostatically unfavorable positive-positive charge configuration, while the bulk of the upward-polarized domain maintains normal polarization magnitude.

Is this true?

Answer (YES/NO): NO